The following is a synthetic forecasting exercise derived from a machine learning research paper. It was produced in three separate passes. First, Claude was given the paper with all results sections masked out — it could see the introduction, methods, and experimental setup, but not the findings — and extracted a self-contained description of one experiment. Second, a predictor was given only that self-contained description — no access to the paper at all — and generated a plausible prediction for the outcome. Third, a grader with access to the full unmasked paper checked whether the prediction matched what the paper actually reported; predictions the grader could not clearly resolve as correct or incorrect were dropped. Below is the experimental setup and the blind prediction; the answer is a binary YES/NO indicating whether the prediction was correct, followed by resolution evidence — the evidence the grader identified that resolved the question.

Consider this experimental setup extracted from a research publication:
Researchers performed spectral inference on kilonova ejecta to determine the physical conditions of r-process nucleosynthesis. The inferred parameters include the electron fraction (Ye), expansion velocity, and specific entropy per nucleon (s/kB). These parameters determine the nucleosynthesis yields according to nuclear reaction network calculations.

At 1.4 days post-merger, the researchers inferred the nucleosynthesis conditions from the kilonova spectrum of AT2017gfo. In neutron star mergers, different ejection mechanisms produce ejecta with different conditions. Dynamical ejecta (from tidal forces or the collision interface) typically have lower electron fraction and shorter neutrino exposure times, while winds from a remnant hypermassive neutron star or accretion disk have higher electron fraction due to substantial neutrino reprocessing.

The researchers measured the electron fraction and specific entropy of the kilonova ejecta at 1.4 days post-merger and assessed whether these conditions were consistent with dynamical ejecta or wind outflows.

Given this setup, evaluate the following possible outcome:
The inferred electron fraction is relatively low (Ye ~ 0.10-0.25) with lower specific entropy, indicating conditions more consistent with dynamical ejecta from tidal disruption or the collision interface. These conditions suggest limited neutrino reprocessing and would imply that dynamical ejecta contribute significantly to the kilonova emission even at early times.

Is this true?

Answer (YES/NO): NO